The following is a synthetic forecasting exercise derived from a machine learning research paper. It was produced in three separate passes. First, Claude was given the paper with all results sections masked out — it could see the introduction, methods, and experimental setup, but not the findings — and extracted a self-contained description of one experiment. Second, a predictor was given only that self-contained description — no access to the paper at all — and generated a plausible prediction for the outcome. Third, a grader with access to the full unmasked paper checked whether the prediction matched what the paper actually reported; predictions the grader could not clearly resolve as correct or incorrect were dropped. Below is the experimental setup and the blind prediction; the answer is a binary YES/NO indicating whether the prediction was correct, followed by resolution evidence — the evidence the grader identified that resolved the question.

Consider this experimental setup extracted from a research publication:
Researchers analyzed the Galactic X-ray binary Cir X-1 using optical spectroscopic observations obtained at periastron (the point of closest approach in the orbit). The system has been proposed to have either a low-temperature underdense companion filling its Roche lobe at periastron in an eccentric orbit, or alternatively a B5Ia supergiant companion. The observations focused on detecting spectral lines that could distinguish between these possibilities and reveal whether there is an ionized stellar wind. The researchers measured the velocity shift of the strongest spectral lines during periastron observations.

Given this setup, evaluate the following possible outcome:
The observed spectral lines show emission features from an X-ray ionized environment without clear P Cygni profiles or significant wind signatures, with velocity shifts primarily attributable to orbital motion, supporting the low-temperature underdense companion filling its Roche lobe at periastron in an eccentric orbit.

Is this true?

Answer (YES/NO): NO